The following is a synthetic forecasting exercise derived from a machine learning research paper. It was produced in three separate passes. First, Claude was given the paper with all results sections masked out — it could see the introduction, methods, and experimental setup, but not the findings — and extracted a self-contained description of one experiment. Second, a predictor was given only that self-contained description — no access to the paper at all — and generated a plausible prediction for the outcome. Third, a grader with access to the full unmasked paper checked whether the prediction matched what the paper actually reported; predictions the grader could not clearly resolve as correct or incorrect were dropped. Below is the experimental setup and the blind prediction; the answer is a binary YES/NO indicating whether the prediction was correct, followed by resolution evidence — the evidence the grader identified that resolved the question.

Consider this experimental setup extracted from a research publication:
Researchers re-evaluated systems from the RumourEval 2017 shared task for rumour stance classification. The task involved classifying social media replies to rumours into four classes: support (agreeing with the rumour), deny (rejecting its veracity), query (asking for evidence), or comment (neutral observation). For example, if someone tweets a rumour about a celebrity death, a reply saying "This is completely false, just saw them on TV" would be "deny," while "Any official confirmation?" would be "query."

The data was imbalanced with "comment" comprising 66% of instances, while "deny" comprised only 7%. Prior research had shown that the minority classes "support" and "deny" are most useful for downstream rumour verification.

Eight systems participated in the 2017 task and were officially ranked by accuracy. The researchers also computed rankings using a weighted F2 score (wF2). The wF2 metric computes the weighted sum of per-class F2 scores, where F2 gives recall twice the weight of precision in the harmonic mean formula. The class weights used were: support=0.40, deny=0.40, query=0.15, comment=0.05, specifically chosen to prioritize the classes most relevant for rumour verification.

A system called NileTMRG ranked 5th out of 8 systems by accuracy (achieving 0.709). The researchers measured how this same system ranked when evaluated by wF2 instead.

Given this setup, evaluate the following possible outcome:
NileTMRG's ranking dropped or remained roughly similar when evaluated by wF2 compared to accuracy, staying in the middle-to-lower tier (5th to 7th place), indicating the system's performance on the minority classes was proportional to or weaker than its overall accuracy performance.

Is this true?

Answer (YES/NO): NO